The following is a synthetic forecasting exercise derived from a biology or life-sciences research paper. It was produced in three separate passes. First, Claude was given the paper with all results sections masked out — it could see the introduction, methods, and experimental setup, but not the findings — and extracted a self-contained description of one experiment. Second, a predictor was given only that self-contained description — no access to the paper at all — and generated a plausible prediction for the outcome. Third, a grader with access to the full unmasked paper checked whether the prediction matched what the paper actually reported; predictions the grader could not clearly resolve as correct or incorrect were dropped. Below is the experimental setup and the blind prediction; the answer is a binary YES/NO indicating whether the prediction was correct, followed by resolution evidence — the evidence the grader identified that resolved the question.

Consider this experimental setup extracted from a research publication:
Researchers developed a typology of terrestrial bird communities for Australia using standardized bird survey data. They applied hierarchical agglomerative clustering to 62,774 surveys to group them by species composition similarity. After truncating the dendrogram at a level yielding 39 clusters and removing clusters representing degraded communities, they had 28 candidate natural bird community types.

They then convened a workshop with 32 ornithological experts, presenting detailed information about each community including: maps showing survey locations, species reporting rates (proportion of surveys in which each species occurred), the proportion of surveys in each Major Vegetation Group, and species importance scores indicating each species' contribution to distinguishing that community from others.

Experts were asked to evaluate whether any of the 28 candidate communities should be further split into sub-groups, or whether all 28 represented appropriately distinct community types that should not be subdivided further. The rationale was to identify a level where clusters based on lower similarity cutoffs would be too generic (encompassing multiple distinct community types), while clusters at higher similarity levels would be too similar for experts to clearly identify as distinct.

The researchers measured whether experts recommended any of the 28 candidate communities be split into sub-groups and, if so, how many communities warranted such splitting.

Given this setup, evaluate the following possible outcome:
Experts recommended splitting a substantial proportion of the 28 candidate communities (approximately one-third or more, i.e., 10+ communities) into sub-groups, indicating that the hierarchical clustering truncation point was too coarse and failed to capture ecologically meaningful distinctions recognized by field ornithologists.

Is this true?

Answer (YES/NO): NO